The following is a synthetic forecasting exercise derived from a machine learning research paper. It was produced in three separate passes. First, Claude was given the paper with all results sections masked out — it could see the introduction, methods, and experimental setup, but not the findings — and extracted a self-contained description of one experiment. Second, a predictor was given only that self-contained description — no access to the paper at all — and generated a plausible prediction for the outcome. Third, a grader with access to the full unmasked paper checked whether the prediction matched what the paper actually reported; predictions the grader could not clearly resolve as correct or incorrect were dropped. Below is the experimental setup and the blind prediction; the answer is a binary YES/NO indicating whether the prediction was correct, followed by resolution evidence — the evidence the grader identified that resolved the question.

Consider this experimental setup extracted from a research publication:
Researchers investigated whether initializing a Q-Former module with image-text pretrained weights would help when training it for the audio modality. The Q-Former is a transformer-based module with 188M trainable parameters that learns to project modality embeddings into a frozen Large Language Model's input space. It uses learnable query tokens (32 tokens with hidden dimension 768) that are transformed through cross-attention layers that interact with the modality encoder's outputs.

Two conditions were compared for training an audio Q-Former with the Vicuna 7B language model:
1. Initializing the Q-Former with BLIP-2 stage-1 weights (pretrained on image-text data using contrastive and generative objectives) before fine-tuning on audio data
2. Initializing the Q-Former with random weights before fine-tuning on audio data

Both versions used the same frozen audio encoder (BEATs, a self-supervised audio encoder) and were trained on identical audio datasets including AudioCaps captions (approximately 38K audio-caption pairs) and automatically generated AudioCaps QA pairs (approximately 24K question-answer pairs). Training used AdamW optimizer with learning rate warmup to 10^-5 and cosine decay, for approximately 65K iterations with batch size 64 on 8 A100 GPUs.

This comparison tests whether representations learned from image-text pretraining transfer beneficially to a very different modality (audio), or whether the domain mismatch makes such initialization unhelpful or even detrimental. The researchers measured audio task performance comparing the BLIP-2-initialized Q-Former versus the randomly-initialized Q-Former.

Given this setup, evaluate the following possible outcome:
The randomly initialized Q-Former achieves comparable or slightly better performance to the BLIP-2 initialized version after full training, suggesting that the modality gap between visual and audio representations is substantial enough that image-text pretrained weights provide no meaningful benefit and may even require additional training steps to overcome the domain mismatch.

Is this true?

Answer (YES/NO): NO